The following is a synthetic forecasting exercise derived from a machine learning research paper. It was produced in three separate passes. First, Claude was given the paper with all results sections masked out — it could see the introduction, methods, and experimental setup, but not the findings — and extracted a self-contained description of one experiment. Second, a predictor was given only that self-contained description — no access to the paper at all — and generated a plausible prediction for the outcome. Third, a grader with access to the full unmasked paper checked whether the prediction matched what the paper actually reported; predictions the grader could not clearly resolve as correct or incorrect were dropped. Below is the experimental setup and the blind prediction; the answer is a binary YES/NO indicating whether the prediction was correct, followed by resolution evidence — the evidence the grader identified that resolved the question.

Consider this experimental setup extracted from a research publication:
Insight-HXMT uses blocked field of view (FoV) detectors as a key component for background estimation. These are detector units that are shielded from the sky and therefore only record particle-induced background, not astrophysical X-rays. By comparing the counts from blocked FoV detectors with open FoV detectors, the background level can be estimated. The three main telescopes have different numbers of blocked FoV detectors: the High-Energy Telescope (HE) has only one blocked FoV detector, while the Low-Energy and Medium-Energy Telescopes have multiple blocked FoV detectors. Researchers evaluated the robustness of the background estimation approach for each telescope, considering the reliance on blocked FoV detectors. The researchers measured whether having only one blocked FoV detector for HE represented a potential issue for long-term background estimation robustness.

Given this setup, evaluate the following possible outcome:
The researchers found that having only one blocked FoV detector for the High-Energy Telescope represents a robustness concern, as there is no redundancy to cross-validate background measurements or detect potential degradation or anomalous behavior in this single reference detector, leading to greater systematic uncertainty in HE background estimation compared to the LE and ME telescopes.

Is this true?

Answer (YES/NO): YES